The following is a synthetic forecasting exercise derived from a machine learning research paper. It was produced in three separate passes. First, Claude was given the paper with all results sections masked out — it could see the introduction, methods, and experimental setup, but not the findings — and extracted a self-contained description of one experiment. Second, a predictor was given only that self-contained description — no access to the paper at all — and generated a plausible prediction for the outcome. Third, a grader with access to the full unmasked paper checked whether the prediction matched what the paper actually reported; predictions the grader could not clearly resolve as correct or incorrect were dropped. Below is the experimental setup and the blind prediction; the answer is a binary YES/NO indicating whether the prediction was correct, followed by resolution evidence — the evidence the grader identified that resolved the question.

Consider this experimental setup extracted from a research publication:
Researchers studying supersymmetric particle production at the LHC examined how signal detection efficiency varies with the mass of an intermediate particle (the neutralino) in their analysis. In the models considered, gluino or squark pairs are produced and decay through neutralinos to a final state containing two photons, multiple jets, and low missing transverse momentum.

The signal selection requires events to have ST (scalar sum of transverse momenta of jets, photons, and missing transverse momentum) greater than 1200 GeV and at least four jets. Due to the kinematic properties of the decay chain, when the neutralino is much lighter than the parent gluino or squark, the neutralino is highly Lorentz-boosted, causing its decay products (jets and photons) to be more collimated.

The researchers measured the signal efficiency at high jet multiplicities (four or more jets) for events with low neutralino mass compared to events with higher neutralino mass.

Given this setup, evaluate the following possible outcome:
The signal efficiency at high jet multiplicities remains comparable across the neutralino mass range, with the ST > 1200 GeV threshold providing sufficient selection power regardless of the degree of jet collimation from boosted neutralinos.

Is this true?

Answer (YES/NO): NO